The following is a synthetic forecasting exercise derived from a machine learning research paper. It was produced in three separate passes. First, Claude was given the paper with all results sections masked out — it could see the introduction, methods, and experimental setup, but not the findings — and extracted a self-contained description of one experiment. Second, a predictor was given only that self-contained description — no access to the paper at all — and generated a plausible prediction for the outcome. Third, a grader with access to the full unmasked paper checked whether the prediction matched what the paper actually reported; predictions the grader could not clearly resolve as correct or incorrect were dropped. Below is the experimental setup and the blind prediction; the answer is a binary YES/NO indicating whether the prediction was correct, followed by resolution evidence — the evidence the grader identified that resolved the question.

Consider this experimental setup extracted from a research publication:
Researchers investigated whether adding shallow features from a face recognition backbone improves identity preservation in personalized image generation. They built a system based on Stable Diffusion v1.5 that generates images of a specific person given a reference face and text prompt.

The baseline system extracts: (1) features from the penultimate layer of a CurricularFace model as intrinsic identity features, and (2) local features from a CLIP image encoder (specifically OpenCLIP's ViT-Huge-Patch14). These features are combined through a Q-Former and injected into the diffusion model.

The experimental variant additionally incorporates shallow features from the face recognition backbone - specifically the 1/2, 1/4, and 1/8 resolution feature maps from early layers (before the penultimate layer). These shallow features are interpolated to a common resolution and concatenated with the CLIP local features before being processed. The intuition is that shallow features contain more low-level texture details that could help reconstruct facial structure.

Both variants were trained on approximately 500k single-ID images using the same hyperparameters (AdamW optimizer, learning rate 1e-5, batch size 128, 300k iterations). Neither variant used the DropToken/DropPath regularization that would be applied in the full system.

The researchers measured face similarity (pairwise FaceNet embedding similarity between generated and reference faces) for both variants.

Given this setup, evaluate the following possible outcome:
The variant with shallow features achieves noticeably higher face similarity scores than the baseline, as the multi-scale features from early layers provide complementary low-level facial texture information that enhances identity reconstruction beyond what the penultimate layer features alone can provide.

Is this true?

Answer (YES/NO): YES